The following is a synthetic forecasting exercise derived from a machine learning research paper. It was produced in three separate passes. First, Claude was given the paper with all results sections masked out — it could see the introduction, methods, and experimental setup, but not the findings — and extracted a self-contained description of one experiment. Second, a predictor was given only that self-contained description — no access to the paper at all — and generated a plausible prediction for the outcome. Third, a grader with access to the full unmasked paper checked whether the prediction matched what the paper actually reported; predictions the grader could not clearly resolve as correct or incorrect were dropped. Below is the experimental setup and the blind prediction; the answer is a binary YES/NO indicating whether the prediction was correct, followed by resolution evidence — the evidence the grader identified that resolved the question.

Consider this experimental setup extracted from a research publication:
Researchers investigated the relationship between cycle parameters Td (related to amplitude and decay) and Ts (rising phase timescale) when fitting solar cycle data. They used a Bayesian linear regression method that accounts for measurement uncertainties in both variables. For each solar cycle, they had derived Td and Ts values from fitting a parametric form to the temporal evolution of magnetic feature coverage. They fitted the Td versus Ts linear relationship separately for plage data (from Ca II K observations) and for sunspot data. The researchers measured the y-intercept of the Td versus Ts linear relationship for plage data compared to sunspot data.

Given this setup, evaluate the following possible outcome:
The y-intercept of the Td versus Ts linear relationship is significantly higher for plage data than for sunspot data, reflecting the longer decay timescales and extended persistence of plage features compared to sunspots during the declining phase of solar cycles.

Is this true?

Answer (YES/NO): NO